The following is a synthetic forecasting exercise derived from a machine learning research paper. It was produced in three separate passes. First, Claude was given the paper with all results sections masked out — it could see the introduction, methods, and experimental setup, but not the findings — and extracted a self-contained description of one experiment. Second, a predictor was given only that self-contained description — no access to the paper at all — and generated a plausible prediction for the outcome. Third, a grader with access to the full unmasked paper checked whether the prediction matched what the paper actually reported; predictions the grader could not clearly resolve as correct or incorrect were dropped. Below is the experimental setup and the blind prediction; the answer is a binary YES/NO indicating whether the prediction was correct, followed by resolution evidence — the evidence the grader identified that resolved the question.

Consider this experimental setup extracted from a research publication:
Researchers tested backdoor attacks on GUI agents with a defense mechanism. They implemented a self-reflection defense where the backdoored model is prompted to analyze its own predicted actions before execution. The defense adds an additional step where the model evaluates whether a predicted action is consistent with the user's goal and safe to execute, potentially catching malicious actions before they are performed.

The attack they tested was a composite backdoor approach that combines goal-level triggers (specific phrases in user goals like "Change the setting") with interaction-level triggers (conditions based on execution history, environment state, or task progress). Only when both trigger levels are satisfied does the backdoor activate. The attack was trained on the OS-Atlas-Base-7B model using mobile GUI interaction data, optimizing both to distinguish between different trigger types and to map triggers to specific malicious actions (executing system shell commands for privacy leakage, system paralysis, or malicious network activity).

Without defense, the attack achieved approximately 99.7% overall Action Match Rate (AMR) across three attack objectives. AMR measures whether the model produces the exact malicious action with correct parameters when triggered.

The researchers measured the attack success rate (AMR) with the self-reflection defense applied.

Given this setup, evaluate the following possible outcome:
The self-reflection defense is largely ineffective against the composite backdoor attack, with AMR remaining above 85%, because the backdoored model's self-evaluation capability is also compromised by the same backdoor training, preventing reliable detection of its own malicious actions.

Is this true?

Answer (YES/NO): NO